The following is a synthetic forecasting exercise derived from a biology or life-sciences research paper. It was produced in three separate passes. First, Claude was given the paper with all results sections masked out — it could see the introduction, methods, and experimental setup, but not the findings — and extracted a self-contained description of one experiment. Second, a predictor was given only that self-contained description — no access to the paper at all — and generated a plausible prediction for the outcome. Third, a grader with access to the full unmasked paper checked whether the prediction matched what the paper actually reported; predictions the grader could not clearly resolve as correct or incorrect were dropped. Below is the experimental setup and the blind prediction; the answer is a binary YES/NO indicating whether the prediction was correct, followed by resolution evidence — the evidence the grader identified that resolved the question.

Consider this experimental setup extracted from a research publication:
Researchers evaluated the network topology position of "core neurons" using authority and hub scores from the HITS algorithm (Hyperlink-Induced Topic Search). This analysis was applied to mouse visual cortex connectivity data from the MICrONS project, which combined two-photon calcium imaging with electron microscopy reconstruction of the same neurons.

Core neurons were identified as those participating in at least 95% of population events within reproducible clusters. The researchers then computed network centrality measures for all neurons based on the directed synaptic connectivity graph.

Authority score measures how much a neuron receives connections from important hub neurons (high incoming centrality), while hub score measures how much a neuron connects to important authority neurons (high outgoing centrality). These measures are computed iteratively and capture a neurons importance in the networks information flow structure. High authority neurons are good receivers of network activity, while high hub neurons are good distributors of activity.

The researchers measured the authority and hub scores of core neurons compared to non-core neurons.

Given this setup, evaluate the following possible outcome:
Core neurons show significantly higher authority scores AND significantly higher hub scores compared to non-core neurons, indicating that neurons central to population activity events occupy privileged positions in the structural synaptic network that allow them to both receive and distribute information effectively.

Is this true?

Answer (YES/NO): YES